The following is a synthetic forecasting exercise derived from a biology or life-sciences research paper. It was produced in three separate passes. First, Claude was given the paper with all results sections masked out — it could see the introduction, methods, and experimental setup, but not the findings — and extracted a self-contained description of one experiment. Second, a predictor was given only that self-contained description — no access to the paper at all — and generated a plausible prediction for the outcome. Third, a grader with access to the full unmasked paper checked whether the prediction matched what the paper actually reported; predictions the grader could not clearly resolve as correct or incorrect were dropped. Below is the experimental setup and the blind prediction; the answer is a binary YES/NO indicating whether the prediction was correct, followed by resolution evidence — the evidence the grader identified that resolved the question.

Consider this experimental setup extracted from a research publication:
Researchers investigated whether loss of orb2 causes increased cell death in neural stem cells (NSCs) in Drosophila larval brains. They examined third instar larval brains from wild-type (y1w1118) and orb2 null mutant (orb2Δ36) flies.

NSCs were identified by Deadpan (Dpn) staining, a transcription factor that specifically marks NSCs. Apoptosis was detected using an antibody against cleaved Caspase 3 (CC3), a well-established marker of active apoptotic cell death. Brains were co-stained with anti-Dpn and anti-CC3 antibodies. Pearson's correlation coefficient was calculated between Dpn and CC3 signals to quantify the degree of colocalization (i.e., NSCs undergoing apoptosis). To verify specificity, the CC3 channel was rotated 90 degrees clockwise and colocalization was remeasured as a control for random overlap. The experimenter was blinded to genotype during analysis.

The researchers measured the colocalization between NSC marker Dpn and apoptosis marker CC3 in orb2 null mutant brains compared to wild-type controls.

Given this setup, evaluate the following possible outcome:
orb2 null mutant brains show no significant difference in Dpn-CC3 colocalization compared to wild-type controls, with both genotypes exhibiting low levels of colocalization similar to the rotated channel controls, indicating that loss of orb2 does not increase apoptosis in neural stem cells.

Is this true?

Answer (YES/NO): YES